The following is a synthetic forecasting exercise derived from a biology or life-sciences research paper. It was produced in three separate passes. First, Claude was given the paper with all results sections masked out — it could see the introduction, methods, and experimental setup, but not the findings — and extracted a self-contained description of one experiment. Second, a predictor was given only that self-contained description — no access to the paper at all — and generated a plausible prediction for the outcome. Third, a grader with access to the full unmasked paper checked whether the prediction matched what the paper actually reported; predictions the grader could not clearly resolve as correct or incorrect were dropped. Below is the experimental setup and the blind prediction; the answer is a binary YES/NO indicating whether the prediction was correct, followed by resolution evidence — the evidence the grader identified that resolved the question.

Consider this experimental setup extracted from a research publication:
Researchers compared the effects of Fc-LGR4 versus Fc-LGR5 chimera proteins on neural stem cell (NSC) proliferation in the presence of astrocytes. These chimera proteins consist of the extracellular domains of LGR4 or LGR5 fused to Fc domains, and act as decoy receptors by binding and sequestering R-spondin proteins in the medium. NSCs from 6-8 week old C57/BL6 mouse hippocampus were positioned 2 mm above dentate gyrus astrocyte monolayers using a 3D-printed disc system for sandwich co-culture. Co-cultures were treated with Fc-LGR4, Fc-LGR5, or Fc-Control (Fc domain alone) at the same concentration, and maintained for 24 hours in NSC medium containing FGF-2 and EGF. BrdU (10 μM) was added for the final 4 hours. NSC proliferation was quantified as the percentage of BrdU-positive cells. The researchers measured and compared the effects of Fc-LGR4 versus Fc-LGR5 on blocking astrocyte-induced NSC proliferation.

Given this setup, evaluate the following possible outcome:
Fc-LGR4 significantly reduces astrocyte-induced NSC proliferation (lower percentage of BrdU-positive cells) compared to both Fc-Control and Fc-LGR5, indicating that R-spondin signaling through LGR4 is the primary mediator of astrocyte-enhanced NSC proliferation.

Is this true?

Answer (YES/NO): NO